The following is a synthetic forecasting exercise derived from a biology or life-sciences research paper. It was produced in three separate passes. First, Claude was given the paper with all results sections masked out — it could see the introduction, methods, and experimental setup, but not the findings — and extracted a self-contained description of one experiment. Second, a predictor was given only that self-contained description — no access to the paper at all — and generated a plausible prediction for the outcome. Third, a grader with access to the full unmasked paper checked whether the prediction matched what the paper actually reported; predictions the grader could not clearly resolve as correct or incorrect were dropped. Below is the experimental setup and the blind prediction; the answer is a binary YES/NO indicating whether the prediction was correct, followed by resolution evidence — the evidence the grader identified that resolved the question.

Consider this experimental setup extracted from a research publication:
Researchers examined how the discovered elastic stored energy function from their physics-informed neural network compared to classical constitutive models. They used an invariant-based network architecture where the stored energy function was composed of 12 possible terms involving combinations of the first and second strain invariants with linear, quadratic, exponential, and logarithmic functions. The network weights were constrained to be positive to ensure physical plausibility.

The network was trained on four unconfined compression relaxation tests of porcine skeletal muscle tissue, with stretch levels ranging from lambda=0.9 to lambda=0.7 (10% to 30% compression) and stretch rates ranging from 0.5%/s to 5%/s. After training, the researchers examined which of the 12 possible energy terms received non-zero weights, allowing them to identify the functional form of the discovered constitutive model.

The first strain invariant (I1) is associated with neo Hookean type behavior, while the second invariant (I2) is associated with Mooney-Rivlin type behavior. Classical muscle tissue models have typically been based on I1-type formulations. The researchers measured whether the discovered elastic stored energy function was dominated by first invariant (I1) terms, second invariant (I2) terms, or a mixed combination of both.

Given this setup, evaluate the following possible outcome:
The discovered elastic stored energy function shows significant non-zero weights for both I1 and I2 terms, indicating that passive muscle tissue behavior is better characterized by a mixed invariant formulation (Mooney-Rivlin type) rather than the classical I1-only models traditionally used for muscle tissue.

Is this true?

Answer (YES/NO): YES